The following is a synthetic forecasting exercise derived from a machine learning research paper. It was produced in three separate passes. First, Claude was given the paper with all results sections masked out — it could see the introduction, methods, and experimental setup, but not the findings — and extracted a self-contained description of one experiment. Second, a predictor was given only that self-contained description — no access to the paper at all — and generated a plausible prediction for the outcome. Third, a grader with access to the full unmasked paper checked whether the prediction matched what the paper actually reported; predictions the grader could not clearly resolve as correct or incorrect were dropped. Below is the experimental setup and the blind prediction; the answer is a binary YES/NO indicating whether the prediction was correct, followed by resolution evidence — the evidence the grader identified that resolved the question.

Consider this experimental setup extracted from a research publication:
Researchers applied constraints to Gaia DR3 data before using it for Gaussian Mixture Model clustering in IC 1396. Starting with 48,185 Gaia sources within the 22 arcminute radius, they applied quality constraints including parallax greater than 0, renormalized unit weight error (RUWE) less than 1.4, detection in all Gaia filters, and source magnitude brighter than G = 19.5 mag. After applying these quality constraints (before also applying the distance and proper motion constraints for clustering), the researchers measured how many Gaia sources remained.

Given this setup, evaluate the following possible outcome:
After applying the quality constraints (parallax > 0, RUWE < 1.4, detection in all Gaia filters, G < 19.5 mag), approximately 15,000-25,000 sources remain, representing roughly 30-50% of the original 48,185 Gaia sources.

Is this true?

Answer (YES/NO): YES